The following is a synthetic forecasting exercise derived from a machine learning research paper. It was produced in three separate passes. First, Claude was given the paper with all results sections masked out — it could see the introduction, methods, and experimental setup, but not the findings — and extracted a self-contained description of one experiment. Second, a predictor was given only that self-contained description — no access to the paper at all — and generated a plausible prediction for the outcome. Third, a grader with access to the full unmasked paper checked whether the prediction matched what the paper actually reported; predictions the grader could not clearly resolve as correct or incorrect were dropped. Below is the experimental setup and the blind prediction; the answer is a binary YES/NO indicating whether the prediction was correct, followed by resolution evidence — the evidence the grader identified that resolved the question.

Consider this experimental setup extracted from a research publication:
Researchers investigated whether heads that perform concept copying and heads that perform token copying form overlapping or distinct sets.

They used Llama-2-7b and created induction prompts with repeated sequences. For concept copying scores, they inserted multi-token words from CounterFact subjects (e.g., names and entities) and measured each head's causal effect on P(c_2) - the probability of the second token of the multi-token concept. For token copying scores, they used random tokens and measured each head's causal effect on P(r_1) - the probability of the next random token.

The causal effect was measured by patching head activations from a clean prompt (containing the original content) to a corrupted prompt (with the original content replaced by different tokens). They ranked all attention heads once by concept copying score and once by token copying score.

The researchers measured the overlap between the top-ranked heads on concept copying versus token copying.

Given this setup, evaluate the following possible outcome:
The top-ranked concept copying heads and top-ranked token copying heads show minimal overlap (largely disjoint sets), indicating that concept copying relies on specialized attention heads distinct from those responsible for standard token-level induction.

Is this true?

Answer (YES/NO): YES